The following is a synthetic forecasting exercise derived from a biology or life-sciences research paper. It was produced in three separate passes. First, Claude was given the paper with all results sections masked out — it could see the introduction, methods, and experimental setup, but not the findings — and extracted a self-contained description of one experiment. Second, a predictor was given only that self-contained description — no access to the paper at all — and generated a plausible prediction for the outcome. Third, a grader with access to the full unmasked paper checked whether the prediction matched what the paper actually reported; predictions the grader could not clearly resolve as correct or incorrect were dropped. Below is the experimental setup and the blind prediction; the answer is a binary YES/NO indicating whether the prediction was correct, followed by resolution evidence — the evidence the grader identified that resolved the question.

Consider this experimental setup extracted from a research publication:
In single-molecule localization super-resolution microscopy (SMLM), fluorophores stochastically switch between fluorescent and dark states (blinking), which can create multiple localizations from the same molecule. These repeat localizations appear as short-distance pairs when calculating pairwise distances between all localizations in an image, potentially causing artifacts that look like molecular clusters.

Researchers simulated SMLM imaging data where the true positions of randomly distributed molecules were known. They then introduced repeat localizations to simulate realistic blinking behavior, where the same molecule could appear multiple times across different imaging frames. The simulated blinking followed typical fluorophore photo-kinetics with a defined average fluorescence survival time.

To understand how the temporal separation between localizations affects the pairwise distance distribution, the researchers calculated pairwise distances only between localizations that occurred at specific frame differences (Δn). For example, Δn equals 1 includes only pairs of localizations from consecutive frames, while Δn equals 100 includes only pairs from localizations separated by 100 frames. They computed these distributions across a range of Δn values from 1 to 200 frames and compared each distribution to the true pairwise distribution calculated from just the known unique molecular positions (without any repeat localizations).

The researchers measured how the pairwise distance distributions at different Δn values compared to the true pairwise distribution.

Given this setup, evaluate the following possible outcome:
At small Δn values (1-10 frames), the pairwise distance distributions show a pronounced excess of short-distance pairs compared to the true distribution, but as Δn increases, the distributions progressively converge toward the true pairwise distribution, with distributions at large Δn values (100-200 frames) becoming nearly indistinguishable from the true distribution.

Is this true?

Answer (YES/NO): YES